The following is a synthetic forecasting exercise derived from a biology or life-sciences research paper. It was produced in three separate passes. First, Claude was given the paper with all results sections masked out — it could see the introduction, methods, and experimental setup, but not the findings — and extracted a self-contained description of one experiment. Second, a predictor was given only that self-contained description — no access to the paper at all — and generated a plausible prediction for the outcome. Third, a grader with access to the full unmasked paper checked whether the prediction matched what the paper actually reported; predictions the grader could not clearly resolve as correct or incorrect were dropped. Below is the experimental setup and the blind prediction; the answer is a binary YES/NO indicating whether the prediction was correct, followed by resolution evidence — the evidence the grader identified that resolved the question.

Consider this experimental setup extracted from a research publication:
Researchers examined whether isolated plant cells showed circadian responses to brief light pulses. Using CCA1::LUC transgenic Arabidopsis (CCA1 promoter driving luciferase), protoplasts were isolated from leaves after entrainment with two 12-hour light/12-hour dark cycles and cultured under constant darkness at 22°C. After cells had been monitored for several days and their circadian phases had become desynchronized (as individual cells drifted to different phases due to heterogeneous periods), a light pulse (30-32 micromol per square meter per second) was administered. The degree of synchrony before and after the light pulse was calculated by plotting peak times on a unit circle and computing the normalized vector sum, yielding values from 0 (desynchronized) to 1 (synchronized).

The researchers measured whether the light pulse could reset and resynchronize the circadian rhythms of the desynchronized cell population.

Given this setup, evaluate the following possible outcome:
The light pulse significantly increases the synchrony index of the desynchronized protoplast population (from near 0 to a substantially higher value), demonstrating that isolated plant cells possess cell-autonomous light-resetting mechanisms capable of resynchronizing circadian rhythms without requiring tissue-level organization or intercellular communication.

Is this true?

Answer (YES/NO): YES